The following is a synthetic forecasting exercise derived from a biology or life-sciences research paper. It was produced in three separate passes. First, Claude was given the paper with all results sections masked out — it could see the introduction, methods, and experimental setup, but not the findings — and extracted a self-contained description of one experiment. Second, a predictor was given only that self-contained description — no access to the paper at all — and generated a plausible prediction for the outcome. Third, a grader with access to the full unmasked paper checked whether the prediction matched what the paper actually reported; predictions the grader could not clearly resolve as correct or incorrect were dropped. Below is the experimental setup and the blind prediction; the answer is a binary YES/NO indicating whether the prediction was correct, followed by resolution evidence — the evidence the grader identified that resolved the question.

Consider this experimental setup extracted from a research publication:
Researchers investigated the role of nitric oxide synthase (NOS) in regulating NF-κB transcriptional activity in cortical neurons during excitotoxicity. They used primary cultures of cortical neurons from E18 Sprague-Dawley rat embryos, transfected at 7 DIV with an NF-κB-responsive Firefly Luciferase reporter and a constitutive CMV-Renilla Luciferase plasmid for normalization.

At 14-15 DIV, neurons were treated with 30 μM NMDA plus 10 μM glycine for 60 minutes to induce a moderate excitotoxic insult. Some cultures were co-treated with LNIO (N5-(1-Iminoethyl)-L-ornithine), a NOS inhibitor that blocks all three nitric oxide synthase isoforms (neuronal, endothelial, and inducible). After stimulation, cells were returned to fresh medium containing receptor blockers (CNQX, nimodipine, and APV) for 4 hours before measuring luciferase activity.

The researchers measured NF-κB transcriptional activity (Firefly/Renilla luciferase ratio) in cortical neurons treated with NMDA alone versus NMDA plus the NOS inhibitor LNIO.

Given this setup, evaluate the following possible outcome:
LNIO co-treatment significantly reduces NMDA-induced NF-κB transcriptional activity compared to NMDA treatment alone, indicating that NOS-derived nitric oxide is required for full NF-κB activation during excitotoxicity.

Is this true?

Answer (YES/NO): NO